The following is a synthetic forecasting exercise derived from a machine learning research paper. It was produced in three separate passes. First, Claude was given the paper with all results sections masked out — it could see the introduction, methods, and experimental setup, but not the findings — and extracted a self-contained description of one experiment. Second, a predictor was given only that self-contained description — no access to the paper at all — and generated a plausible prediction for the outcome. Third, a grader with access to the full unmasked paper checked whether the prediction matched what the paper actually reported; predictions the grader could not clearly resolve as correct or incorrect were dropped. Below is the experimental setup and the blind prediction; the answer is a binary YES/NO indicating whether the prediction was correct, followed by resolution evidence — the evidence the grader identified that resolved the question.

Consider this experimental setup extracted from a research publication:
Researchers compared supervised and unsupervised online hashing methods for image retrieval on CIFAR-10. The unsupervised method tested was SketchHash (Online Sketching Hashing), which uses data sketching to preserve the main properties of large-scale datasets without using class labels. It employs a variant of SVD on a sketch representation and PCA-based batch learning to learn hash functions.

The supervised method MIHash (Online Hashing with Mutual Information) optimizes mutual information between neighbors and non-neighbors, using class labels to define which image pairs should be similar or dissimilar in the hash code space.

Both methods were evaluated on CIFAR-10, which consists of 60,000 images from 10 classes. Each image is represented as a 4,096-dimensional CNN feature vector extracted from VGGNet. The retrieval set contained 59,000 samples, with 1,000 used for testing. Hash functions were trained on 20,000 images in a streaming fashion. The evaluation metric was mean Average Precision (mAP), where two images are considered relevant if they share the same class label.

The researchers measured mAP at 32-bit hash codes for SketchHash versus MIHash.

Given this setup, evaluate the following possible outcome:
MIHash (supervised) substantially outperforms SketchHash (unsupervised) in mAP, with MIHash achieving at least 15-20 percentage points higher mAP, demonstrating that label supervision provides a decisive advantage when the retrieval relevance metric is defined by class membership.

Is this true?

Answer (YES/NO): YES